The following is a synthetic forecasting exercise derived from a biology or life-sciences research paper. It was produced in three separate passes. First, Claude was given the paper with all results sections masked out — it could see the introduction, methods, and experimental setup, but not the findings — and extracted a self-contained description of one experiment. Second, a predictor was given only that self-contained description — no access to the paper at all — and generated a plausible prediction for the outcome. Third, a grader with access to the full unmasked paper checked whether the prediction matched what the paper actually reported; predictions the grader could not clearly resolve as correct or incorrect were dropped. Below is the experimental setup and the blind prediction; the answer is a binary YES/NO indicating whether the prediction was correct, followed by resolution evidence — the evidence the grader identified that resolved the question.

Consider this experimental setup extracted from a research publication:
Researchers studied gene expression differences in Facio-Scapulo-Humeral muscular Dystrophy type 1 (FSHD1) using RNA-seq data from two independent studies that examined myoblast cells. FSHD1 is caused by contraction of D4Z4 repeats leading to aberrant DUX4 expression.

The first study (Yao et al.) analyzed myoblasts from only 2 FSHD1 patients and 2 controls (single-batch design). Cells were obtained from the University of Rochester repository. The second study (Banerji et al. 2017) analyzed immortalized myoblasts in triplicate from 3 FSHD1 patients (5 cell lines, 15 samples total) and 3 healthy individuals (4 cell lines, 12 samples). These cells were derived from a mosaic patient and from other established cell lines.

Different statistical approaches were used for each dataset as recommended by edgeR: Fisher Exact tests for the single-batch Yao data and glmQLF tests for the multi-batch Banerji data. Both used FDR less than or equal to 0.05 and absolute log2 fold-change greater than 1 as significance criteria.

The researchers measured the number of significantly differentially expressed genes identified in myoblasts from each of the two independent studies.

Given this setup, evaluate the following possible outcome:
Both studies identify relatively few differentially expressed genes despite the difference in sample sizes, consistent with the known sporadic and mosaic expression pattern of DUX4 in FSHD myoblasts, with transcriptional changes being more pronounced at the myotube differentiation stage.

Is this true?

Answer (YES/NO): NO